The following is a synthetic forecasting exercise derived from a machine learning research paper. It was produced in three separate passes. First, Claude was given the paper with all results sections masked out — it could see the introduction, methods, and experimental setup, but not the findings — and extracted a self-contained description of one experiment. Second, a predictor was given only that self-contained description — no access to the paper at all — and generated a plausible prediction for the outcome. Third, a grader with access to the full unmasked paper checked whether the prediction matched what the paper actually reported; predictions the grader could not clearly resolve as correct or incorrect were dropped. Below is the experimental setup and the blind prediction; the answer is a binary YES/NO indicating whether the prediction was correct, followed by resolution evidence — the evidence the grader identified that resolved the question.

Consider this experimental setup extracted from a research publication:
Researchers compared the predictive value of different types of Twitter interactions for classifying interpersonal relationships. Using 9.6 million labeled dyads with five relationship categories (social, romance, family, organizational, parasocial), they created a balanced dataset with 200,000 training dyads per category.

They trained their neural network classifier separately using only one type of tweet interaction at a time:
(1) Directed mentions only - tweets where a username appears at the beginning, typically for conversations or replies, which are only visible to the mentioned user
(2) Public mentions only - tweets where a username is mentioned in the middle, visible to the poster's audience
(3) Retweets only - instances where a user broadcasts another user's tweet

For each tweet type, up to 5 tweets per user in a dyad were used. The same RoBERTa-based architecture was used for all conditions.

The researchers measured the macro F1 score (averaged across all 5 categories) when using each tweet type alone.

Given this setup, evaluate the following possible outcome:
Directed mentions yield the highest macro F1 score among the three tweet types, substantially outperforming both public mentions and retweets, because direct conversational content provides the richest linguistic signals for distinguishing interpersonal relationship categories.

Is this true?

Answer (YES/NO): NO